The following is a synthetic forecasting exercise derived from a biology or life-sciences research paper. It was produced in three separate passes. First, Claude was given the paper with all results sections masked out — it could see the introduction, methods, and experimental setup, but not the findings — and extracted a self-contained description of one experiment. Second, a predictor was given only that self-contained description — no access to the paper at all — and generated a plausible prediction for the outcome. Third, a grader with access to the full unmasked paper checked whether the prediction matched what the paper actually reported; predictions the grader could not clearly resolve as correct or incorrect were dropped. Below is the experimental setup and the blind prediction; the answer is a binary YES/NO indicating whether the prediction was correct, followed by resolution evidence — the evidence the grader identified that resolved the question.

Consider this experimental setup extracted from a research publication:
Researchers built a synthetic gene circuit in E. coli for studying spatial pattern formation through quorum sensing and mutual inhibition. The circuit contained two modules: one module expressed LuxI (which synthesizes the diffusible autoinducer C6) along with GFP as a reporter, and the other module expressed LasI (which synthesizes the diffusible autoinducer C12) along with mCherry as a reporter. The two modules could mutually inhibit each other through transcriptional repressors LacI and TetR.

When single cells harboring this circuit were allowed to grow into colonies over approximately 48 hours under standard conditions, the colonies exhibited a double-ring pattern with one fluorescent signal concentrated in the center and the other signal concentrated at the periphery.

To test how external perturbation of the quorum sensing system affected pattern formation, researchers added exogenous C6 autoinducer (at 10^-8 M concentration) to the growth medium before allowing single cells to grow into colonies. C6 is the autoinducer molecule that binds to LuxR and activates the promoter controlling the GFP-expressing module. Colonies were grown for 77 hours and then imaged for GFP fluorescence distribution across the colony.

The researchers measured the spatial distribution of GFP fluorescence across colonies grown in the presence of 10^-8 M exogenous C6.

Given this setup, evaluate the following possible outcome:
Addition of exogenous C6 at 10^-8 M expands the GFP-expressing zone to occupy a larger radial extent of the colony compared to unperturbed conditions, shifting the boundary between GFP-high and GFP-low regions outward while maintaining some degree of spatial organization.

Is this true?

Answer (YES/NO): NO